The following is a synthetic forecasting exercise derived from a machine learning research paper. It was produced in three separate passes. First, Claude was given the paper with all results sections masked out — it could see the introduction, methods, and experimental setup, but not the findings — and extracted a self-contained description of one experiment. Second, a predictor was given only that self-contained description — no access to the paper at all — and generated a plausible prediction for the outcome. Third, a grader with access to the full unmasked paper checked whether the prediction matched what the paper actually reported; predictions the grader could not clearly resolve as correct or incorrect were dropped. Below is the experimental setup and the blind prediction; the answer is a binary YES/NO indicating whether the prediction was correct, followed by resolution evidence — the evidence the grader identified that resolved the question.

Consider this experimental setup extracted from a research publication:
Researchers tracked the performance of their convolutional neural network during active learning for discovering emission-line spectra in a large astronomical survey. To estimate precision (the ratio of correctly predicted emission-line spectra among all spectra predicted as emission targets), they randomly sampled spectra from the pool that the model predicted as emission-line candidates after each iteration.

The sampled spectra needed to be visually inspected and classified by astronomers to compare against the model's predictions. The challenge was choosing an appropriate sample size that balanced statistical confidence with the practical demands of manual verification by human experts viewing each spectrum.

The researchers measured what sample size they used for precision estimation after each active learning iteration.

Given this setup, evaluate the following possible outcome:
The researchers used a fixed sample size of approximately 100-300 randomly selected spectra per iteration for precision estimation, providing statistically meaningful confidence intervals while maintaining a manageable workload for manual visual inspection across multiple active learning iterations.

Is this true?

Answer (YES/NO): NO